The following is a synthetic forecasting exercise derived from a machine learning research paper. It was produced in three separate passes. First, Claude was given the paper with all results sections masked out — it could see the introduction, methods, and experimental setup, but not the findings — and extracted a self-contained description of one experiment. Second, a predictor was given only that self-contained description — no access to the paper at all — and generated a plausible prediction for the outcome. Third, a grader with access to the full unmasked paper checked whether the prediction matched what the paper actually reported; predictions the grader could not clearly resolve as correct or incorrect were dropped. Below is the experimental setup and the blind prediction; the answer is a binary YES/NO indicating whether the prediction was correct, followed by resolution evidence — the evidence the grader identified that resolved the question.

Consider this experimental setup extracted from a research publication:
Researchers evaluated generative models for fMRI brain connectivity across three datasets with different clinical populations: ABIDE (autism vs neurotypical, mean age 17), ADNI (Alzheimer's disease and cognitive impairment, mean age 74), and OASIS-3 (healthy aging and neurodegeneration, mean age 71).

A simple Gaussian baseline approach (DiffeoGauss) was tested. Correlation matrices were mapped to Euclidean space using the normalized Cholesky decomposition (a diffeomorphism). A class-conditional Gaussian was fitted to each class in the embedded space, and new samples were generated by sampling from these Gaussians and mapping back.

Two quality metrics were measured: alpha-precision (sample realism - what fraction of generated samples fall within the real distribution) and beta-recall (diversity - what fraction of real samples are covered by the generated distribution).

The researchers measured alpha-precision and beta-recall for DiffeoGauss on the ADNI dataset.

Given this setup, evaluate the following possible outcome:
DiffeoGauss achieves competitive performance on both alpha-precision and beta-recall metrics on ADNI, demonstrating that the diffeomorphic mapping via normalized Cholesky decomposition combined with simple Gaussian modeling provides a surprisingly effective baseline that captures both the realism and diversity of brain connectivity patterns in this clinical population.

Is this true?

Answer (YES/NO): NO